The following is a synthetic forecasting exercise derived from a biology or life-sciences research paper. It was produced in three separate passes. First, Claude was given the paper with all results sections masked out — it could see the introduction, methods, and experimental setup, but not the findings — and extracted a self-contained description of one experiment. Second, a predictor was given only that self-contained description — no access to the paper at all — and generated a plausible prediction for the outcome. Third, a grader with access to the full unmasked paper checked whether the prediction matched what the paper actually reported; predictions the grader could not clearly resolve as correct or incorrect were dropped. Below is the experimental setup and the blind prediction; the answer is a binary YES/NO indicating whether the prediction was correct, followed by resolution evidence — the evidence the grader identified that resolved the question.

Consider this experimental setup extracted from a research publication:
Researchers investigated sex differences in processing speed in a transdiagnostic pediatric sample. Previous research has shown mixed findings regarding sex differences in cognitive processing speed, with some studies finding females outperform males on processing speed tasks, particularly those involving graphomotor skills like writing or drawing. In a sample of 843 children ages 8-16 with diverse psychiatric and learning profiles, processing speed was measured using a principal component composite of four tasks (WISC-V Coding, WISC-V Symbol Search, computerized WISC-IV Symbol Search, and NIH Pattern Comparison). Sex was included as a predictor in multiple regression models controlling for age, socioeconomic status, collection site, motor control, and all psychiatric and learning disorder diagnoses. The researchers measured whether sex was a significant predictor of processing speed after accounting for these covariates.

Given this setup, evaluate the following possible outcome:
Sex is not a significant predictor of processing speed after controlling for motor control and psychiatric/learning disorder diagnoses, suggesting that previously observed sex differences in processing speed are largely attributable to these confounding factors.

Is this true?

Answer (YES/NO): NO